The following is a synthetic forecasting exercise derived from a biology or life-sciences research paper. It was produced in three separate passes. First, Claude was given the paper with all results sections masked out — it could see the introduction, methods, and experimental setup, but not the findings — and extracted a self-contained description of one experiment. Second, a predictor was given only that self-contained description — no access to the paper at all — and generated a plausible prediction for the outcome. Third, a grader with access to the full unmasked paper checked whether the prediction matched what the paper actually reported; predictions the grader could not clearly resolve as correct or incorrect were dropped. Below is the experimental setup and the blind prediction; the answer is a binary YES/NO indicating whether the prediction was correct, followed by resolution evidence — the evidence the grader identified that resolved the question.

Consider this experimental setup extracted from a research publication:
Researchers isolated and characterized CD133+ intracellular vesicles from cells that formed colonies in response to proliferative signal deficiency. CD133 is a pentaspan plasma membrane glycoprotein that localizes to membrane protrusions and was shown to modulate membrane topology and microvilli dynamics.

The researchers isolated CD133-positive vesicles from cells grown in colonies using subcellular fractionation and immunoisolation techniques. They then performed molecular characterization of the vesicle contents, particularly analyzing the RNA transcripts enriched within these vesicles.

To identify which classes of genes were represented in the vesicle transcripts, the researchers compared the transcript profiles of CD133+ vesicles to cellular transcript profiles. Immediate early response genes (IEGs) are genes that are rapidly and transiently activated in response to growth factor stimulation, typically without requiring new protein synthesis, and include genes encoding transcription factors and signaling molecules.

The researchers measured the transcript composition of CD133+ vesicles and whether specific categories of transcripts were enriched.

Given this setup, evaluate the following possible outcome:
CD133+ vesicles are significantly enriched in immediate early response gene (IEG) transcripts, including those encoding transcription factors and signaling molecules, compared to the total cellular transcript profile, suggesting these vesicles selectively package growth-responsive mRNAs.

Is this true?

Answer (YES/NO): YES